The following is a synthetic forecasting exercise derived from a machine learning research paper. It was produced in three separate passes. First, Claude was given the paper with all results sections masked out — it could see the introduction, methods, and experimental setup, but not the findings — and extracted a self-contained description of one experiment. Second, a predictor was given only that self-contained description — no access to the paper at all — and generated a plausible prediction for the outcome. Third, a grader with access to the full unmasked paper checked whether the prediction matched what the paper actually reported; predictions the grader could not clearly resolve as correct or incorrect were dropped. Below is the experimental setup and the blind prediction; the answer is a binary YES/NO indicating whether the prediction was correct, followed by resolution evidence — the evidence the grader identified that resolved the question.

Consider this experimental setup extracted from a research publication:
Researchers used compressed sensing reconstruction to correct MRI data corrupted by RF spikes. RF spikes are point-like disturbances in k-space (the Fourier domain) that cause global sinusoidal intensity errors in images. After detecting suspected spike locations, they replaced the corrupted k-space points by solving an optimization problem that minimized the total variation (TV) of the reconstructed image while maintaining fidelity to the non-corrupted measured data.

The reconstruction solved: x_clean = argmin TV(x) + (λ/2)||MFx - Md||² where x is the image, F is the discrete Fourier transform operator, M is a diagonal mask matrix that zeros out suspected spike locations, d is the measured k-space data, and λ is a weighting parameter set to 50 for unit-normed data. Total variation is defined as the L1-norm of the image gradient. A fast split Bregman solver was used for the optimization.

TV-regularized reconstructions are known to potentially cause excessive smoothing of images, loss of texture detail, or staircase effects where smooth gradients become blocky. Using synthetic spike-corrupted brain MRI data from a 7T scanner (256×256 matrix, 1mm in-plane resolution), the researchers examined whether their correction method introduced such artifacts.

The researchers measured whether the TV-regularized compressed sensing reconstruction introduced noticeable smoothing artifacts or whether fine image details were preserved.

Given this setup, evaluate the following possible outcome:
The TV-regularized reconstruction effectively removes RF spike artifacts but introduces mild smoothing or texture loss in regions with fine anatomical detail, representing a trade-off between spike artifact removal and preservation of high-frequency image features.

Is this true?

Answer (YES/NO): NO